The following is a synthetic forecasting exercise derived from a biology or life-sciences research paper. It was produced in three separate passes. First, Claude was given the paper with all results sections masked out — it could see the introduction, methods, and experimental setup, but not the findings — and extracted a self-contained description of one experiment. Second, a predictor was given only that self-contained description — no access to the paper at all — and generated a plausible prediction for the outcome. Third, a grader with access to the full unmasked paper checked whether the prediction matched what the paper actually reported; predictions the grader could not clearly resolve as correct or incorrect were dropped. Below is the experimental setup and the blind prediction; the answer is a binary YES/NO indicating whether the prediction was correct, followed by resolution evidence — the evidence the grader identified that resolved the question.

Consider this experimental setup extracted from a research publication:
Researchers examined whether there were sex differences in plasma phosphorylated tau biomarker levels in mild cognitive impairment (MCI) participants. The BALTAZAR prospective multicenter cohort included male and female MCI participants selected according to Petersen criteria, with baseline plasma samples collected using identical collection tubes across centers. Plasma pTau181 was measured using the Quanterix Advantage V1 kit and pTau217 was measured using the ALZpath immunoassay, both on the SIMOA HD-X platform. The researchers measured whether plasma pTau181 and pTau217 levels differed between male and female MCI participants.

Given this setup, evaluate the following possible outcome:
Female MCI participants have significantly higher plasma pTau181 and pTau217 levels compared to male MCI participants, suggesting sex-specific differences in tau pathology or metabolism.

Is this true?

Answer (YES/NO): NO